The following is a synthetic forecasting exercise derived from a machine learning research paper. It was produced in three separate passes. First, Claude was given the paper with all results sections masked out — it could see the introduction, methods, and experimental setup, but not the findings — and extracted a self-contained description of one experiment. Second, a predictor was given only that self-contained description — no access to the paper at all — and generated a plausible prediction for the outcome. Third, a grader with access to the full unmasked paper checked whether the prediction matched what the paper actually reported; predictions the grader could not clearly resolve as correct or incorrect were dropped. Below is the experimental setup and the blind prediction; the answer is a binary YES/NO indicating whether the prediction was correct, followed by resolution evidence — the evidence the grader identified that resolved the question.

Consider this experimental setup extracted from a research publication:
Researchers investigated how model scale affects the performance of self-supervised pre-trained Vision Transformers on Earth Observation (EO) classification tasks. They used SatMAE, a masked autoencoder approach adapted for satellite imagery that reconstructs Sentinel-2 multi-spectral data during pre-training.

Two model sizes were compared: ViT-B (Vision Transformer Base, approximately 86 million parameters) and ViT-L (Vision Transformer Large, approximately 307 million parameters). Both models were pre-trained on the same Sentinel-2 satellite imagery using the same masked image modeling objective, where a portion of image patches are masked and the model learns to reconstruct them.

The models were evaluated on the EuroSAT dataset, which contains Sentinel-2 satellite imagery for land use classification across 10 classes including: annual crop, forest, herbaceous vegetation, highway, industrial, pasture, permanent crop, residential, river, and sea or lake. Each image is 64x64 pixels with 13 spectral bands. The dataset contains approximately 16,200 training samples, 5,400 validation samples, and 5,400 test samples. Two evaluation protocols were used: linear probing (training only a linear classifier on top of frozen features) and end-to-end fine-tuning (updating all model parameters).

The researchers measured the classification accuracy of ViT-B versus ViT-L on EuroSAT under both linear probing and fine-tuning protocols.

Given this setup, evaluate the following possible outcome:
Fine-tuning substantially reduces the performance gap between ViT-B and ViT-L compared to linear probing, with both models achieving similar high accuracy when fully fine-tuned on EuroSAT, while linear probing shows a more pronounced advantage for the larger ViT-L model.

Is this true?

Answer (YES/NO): NO